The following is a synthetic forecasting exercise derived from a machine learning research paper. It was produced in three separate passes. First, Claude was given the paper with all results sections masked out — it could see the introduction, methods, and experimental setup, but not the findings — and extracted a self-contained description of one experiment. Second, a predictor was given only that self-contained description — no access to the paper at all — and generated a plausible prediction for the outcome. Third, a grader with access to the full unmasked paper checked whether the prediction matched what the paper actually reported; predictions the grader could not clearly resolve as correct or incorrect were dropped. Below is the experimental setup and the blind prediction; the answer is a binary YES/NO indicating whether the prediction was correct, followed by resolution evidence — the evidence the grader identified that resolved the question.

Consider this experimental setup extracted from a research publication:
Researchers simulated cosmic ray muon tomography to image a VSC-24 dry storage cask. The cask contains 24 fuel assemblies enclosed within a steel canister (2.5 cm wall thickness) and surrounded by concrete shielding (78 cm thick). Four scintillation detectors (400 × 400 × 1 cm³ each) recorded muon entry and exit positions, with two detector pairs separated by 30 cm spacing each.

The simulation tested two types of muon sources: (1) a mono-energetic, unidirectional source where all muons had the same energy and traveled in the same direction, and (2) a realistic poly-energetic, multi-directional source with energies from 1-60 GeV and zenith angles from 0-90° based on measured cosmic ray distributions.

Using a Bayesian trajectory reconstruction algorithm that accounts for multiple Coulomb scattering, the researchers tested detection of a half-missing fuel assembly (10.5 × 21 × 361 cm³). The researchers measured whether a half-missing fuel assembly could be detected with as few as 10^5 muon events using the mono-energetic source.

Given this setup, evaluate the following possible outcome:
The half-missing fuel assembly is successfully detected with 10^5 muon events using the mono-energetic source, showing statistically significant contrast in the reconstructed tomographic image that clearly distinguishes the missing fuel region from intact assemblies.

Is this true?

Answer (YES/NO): YES